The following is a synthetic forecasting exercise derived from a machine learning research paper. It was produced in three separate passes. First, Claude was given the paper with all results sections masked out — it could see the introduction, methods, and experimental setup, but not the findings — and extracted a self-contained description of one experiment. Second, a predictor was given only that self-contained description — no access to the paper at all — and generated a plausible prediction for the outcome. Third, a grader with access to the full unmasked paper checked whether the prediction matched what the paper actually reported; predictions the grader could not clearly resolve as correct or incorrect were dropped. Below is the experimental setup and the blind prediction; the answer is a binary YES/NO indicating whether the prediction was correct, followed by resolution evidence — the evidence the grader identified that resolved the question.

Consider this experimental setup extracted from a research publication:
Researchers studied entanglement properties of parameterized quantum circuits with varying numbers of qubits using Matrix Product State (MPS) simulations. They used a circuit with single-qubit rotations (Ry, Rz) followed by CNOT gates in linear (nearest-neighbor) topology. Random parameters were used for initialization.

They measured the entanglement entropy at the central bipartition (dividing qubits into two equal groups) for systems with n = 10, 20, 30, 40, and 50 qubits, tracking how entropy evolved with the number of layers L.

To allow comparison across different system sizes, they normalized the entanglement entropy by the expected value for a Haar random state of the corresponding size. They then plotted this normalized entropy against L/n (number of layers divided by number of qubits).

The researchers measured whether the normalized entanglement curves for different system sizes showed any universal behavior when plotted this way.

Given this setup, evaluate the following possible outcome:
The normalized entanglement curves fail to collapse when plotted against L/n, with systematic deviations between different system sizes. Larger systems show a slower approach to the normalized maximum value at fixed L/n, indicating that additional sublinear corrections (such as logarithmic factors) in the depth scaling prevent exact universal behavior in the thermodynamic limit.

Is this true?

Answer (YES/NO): NO